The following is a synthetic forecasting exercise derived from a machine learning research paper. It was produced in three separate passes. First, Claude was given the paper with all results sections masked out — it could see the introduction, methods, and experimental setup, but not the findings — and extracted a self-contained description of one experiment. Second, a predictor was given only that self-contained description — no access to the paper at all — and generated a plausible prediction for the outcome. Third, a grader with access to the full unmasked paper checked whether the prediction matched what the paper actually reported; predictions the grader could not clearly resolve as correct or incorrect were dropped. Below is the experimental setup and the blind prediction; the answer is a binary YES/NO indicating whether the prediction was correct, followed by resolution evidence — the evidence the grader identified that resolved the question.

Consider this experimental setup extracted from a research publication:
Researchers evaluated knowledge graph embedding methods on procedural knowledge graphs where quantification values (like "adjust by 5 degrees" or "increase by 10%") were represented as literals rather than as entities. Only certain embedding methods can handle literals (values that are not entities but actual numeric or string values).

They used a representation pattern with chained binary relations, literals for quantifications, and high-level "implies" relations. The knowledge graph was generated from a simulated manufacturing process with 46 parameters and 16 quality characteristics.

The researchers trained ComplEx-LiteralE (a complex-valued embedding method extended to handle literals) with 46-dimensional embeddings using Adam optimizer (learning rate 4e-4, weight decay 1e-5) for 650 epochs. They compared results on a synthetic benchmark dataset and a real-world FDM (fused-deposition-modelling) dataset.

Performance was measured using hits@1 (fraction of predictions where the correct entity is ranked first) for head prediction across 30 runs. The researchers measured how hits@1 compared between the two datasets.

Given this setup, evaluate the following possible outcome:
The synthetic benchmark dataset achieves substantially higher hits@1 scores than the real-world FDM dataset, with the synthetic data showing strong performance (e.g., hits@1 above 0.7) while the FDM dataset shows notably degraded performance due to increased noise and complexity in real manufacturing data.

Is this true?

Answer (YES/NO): NO